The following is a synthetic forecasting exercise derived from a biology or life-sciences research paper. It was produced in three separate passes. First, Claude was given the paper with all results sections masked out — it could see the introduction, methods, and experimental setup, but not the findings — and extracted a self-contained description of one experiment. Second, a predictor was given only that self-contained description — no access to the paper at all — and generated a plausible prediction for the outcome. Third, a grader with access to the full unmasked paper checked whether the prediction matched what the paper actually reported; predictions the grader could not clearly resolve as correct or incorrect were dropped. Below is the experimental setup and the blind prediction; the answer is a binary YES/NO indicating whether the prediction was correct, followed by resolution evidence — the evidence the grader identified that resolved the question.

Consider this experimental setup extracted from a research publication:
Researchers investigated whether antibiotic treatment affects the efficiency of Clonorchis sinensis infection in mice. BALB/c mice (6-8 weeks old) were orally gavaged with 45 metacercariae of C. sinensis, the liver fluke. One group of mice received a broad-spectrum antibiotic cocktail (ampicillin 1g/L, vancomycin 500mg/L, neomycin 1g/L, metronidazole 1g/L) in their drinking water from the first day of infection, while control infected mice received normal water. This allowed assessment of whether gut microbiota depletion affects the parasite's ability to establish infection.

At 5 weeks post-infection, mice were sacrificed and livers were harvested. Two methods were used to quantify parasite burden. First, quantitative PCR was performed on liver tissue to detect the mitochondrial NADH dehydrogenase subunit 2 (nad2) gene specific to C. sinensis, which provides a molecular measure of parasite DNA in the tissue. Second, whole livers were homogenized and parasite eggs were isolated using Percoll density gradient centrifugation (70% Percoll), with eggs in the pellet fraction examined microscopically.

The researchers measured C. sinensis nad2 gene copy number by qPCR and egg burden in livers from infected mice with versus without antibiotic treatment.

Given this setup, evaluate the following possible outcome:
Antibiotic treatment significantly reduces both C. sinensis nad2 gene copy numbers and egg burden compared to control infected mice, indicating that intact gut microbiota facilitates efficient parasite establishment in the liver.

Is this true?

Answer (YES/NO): NO